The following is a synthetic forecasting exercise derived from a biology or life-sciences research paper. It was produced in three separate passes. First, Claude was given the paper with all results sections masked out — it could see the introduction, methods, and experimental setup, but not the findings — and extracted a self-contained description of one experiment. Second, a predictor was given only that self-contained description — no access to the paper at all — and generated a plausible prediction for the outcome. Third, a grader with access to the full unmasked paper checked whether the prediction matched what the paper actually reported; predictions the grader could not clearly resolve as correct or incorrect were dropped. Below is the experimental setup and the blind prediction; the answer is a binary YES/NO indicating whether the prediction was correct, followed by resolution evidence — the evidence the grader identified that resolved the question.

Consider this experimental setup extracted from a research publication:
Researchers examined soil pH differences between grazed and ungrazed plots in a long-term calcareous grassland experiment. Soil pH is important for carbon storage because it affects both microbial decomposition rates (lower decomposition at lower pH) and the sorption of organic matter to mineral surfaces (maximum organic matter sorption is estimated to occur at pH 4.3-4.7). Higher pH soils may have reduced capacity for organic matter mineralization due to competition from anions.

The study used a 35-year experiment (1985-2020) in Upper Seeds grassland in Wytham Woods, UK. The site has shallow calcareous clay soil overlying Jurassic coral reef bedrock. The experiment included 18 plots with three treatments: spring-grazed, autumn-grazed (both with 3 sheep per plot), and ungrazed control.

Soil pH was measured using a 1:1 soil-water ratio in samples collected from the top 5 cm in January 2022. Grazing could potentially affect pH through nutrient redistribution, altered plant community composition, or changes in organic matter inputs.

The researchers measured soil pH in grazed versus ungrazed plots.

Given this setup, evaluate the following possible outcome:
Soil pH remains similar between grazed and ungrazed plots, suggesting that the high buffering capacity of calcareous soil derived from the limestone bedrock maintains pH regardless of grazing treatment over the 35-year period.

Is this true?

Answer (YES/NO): YES